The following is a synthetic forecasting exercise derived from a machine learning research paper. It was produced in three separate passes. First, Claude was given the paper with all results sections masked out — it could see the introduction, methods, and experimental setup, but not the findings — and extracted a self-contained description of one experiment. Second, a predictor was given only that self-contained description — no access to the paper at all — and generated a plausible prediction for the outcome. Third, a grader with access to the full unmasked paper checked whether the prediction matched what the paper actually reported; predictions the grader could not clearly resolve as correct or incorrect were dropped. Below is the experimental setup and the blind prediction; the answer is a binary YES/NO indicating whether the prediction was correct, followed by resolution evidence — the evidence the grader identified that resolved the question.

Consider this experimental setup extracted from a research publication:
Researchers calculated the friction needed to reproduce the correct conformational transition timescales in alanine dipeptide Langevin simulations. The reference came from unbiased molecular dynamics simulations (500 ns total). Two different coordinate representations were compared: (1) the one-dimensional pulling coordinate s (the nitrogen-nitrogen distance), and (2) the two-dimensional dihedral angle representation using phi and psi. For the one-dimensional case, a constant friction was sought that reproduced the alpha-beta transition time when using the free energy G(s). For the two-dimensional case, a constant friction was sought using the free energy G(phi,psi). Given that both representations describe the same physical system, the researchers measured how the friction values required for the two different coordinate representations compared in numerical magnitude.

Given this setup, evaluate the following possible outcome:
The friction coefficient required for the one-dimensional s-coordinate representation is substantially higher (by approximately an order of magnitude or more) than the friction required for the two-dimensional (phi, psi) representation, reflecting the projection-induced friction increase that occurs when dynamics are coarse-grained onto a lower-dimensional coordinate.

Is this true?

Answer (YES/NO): YES